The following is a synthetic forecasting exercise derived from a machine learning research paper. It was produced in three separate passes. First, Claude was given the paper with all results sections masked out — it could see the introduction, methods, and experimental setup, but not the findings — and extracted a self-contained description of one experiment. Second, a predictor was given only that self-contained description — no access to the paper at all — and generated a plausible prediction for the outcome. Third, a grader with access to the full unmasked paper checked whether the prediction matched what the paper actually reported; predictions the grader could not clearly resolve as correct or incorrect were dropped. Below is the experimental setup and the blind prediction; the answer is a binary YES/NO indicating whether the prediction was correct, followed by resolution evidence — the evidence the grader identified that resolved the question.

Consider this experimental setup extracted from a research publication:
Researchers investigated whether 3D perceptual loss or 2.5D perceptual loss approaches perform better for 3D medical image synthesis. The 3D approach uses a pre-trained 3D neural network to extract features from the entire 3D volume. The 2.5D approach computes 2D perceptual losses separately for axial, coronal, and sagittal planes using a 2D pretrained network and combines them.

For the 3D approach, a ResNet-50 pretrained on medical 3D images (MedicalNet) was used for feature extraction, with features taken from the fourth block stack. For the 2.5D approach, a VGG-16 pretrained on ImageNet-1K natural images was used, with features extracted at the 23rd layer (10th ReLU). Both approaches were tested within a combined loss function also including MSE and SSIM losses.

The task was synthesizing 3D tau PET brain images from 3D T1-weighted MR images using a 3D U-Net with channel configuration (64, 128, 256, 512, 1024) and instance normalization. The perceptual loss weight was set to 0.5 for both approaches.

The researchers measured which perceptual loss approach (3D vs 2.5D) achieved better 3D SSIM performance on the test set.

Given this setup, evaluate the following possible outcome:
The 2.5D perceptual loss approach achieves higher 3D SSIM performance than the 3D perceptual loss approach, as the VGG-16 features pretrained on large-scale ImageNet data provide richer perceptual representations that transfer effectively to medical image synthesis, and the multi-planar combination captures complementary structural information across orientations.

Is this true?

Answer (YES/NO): YES